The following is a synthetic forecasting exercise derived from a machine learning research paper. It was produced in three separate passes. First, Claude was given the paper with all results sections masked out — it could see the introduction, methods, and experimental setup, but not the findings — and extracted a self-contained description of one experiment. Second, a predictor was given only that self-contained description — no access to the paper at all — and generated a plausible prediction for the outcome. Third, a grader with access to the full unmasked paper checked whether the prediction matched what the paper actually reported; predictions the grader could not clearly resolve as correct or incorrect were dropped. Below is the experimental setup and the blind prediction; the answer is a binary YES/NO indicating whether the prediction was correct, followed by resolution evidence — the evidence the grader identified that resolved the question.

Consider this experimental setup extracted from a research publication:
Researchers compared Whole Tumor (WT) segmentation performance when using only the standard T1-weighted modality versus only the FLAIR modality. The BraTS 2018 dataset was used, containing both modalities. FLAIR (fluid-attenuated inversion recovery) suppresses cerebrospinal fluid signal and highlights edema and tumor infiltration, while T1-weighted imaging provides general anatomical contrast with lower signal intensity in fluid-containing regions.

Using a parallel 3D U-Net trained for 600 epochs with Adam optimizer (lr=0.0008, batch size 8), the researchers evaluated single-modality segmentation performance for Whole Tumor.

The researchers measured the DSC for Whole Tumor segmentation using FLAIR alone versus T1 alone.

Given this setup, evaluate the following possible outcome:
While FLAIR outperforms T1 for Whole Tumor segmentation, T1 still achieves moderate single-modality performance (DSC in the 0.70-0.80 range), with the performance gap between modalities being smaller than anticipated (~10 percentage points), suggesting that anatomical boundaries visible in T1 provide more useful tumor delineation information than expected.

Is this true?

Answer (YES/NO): YES